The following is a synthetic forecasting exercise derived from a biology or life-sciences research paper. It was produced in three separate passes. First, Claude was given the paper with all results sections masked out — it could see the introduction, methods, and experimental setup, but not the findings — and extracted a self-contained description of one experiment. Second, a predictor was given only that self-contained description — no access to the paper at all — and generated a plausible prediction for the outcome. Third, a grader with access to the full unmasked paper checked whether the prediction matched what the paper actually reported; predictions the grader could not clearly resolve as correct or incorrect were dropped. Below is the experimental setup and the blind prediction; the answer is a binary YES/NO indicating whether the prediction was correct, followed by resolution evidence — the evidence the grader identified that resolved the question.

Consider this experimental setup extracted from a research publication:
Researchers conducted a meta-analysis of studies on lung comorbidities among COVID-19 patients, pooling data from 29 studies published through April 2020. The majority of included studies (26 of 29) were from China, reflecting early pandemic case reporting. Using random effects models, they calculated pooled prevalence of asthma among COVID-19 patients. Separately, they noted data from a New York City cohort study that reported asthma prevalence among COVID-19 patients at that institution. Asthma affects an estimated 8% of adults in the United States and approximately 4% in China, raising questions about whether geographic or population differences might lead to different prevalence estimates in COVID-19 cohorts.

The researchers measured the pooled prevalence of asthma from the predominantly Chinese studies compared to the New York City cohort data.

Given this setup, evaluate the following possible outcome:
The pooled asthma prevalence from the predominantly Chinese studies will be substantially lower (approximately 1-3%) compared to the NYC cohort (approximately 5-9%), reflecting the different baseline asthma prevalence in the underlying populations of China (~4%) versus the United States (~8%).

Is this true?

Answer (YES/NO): NO